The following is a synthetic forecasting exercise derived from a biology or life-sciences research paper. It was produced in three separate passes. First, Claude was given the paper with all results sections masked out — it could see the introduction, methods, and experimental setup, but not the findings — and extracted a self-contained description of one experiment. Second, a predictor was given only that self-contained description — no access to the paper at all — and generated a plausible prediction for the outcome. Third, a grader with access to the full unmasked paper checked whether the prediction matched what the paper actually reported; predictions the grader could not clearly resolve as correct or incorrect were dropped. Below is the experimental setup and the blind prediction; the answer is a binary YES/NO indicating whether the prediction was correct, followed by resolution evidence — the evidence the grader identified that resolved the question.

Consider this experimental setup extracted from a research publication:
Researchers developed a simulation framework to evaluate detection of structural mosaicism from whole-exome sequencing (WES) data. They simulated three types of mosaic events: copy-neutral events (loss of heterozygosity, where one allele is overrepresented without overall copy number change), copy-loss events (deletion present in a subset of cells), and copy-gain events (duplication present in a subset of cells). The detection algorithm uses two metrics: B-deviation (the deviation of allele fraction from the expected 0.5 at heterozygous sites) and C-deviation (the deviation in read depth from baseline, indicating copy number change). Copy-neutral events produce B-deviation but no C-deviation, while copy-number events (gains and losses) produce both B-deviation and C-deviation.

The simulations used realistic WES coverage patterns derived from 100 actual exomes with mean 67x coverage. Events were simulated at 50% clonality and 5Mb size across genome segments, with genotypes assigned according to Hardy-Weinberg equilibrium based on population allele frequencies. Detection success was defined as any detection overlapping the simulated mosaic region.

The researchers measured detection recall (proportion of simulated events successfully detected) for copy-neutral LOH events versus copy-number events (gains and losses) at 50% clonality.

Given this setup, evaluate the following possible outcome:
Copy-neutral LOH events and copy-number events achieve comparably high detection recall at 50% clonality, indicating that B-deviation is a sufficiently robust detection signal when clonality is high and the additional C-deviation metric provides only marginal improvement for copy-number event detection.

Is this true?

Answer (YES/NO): NO